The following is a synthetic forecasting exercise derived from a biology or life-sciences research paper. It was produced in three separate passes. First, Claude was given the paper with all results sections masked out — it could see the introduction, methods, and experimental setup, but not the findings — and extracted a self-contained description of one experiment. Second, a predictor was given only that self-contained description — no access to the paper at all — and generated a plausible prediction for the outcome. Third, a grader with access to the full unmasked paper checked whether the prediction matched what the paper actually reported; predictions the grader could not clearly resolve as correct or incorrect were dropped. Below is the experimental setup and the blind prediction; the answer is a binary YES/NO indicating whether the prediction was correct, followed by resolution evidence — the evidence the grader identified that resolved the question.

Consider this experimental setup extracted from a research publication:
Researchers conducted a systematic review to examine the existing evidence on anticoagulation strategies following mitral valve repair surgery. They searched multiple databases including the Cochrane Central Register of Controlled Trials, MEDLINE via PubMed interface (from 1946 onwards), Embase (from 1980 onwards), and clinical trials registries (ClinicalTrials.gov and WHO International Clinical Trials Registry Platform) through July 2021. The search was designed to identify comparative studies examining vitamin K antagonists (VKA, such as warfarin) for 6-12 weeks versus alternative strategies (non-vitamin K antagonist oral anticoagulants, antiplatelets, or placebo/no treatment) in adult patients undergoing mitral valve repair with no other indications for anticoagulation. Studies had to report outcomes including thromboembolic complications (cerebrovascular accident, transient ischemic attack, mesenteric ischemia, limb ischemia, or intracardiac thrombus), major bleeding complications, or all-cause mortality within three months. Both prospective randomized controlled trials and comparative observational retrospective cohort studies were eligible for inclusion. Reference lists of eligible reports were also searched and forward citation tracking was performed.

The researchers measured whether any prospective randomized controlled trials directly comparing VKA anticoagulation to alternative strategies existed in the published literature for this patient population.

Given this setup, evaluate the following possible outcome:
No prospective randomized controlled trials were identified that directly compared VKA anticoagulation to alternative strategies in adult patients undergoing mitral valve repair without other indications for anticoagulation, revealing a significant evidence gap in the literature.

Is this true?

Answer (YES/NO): YES